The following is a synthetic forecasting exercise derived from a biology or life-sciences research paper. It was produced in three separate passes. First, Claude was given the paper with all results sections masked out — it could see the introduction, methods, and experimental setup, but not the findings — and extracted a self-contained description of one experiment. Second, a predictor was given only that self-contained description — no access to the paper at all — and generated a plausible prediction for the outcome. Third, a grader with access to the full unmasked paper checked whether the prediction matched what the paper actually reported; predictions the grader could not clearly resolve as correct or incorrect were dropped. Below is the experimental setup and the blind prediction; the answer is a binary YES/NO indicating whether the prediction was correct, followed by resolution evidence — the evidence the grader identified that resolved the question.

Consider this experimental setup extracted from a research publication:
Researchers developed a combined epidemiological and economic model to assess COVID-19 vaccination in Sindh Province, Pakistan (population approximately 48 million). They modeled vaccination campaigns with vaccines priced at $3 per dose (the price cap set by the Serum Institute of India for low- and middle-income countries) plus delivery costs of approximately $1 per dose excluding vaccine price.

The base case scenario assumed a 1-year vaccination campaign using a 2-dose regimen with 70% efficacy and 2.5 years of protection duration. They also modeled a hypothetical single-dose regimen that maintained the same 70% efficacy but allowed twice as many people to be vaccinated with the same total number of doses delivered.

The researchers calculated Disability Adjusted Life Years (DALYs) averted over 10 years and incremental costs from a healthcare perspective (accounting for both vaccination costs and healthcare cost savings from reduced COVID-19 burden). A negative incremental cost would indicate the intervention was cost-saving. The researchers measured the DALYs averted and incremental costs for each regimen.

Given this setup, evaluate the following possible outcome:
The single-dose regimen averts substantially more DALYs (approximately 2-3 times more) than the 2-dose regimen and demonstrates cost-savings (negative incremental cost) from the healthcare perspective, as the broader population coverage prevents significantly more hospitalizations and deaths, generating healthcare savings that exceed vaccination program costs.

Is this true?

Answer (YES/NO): NO